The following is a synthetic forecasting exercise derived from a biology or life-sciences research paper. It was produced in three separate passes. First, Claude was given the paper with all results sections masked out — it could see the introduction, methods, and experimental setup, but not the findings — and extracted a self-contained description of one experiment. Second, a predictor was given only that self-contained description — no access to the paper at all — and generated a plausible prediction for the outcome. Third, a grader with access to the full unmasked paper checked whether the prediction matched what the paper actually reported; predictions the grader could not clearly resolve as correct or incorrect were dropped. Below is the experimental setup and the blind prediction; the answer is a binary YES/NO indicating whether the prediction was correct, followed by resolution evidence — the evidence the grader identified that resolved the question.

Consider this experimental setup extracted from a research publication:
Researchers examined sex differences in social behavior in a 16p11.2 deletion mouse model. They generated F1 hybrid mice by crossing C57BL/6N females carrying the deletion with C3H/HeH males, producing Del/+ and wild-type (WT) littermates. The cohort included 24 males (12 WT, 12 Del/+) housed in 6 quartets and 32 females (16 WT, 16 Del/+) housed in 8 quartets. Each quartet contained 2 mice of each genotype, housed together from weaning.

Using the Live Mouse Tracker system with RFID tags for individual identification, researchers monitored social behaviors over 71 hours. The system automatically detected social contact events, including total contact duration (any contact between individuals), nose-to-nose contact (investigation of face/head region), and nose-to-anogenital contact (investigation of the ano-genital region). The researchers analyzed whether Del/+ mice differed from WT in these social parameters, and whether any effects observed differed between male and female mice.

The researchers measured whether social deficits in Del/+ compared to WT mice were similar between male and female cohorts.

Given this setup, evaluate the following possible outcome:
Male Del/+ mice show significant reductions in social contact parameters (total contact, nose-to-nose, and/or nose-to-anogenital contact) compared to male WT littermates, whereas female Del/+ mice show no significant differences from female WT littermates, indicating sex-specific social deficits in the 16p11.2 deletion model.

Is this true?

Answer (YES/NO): NO